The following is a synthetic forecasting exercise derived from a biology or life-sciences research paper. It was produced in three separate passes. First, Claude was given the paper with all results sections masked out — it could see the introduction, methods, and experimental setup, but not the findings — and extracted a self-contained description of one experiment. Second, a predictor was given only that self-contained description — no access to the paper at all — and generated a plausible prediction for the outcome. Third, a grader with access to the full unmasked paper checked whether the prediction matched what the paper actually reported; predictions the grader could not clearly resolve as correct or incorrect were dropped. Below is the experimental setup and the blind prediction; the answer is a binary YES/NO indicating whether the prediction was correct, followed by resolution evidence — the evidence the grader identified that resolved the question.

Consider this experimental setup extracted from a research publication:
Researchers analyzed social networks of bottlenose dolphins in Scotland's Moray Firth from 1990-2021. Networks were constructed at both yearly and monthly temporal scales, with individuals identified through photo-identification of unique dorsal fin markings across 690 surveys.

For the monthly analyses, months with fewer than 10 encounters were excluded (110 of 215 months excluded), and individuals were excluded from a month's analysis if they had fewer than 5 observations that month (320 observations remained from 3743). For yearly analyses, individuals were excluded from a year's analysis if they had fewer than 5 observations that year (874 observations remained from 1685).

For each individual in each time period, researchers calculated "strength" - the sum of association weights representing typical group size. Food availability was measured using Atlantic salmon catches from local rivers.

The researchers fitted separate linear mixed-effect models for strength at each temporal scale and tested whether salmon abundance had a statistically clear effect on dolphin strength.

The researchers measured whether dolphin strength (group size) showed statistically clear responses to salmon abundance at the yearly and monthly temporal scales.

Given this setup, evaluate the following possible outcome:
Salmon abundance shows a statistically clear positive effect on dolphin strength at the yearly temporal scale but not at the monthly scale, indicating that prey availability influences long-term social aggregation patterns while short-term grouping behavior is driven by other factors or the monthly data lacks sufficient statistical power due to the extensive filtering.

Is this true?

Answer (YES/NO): NO